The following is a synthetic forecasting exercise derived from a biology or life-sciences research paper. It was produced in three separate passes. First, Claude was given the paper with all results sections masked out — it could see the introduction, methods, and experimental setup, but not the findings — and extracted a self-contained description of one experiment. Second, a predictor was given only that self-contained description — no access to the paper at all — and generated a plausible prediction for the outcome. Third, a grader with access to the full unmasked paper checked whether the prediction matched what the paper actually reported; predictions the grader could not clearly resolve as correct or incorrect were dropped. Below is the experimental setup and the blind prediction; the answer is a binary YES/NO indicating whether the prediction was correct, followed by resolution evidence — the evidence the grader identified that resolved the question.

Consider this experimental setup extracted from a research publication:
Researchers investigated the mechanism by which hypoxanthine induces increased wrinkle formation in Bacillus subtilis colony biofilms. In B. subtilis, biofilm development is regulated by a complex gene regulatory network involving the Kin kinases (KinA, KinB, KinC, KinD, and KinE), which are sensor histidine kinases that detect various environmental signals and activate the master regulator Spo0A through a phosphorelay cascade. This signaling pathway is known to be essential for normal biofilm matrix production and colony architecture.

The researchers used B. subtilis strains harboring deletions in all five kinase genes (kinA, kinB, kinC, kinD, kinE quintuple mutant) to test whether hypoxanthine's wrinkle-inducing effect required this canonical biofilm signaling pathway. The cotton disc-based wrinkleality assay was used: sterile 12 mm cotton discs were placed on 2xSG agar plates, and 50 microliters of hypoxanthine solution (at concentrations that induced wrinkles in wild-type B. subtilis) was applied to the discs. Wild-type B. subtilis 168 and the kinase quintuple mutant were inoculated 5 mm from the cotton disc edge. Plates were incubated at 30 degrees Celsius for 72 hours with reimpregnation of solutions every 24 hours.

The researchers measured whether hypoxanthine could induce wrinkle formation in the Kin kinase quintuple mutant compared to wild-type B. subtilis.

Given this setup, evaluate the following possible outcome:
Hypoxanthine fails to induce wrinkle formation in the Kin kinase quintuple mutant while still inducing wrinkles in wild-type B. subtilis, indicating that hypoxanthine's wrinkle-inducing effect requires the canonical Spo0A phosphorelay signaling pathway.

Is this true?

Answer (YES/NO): NO